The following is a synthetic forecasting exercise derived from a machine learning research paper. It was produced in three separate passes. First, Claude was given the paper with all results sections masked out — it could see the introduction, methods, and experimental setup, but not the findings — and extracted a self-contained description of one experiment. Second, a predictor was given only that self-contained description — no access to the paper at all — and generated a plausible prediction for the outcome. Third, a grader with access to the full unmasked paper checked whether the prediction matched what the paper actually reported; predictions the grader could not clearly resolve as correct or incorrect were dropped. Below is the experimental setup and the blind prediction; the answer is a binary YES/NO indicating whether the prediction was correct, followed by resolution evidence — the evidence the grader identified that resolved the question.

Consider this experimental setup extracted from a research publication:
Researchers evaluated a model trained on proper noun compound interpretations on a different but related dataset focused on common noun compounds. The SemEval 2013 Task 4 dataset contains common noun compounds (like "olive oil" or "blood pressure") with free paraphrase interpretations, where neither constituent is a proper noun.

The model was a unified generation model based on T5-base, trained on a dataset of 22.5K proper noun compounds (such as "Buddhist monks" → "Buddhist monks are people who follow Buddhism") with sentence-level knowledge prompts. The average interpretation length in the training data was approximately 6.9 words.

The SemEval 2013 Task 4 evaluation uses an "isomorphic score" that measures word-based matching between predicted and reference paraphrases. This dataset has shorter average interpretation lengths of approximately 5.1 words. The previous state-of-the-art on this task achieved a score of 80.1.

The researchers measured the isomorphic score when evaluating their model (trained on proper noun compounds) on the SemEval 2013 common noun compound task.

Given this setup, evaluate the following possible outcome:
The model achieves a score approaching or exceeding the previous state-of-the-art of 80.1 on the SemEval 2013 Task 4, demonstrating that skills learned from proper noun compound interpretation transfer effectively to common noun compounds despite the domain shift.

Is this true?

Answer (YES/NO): NO